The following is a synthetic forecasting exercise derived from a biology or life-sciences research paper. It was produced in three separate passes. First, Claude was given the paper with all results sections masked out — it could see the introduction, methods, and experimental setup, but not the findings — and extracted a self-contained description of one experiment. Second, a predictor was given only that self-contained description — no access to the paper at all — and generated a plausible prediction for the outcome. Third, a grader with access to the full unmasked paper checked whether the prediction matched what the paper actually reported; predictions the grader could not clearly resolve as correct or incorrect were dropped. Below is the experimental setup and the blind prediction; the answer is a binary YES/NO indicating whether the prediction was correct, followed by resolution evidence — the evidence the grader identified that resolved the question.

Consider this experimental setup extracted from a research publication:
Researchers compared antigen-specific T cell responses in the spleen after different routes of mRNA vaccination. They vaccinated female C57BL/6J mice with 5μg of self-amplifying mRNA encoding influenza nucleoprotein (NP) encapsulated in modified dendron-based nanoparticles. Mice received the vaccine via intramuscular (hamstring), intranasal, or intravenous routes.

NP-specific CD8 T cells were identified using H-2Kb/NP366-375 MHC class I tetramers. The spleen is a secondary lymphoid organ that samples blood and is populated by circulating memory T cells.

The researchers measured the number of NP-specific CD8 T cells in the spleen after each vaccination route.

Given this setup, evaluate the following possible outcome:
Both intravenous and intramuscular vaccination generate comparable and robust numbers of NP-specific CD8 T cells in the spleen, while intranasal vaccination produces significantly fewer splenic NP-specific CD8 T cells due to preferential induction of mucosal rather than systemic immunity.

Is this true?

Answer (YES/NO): YES